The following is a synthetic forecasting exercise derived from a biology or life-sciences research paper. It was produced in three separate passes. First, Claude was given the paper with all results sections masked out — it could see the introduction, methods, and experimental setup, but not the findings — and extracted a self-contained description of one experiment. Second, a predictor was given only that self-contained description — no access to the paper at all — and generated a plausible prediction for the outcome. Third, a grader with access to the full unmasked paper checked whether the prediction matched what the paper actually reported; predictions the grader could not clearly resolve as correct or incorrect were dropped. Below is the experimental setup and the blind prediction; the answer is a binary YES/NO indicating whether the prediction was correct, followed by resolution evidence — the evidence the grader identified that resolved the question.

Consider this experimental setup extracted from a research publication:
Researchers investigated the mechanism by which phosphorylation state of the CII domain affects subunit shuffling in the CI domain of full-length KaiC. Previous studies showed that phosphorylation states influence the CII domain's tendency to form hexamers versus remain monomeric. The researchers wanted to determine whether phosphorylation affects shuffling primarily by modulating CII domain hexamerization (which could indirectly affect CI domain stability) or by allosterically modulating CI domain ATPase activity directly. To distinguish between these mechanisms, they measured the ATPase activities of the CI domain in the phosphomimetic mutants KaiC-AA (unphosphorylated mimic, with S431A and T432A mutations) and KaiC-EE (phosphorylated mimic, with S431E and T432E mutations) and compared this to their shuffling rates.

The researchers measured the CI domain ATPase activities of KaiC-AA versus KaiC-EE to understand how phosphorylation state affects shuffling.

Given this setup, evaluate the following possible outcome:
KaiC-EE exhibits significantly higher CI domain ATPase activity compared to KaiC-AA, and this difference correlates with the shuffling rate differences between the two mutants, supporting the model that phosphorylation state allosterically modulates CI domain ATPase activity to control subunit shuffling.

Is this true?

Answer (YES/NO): NO